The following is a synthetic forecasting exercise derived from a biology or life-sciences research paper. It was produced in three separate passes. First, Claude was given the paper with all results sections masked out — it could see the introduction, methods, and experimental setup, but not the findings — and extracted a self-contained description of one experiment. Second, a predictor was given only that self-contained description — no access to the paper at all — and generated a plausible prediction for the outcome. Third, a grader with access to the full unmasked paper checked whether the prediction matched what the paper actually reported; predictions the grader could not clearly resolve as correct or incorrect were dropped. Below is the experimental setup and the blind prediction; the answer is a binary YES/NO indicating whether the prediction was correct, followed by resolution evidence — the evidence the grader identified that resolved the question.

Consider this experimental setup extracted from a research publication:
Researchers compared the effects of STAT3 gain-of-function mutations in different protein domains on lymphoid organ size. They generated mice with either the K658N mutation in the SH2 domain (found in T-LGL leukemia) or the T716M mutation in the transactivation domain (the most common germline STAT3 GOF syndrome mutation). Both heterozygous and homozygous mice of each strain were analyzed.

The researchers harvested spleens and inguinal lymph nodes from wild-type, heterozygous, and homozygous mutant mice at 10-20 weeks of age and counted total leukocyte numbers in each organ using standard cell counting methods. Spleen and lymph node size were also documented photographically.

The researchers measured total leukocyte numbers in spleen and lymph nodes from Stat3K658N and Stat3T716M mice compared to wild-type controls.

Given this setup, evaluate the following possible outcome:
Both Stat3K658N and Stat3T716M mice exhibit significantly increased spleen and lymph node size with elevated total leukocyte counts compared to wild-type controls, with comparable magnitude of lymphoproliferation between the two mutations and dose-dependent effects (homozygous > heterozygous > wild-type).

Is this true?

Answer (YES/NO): NO